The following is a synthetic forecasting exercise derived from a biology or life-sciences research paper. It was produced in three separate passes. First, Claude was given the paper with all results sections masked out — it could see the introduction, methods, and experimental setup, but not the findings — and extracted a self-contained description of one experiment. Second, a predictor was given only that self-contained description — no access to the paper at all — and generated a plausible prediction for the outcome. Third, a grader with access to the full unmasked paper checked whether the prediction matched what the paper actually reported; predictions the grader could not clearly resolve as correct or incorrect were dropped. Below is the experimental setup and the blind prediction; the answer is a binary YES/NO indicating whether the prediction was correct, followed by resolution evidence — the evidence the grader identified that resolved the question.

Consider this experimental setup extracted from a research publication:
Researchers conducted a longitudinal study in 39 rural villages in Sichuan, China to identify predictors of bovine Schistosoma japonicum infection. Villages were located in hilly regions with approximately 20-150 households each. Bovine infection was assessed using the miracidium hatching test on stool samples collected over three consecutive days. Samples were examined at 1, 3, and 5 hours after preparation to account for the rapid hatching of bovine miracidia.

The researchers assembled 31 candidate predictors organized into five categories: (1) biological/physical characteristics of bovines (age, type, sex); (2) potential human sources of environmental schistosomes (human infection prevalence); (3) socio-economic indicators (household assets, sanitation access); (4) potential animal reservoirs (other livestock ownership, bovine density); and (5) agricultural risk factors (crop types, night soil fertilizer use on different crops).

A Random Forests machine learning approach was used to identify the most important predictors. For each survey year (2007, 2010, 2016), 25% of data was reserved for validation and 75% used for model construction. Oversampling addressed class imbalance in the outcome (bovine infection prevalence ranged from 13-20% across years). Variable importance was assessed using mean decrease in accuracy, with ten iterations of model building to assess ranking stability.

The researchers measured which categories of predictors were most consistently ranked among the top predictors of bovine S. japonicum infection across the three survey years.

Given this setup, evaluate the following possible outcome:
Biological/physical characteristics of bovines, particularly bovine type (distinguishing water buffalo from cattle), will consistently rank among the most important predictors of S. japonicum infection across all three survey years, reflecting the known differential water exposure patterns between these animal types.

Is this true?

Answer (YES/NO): NO